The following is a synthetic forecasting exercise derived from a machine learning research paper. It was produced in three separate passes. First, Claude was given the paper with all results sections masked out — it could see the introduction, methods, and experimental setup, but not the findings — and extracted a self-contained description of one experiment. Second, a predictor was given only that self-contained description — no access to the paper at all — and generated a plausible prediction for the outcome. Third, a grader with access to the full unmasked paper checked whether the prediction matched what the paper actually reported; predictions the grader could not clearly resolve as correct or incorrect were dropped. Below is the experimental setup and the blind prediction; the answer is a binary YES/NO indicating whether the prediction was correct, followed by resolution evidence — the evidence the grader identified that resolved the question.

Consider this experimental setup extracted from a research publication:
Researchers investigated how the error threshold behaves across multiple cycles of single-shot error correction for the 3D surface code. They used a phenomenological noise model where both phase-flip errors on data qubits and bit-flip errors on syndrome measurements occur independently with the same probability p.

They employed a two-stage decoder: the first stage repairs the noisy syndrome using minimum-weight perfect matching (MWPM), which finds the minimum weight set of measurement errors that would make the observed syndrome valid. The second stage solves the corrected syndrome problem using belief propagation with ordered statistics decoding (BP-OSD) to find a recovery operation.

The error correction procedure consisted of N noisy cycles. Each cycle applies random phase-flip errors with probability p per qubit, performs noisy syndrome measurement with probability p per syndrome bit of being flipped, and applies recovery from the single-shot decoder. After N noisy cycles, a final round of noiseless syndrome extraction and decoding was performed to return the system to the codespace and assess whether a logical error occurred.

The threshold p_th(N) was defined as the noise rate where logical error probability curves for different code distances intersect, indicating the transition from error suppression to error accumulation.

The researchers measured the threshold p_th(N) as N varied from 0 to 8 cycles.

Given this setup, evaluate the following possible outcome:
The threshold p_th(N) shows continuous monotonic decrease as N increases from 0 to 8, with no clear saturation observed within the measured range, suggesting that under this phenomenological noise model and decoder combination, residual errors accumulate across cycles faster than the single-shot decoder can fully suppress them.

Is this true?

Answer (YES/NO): NO